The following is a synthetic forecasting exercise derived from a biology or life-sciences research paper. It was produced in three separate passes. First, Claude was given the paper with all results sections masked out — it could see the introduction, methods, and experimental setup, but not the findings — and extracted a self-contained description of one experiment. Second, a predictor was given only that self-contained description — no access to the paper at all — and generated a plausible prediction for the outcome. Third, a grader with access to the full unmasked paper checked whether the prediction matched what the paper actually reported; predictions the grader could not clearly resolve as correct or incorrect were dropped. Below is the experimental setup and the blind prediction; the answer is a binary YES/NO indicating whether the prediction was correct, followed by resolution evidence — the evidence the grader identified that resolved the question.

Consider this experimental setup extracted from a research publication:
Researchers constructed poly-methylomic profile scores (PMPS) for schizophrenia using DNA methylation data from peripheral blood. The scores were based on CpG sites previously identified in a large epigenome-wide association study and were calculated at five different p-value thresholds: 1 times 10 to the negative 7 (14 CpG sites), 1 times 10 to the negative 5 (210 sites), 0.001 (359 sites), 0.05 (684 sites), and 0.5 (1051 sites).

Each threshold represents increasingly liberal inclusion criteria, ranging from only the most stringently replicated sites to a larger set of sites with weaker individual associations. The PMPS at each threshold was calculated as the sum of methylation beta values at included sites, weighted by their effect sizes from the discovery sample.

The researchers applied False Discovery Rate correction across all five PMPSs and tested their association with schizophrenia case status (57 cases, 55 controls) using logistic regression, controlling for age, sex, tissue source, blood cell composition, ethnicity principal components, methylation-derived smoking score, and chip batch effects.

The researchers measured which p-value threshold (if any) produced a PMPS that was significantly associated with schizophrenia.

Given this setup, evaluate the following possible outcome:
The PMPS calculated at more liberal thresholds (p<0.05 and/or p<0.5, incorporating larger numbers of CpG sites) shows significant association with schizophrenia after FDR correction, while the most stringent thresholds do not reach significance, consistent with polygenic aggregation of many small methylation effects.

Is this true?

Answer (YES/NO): NO